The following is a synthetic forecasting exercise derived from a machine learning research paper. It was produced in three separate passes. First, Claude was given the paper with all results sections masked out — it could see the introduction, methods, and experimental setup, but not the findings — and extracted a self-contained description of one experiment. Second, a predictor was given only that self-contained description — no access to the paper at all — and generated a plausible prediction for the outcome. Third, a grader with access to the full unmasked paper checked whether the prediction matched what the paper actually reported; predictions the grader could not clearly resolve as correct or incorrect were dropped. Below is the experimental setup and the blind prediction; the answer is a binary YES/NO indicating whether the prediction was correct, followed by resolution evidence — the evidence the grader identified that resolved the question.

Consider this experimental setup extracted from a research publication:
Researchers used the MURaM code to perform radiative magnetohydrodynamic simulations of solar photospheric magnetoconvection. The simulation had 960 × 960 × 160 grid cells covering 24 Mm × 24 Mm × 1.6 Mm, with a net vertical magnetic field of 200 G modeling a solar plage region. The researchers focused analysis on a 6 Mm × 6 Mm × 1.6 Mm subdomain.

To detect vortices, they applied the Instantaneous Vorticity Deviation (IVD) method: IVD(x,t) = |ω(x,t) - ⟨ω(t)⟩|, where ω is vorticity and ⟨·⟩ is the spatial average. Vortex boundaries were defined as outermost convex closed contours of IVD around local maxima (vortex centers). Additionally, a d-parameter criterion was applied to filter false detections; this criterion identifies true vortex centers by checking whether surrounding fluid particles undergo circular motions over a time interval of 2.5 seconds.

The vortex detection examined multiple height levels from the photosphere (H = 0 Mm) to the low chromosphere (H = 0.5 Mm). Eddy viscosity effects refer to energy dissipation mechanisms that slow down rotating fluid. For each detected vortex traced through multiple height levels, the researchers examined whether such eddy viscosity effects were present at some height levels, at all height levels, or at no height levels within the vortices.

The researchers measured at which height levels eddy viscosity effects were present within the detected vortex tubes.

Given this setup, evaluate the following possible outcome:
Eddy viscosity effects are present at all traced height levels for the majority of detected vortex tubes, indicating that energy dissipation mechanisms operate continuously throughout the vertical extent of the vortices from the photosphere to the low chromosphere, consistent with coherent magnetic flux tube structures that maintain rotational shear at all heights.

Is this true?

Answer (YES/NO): YES